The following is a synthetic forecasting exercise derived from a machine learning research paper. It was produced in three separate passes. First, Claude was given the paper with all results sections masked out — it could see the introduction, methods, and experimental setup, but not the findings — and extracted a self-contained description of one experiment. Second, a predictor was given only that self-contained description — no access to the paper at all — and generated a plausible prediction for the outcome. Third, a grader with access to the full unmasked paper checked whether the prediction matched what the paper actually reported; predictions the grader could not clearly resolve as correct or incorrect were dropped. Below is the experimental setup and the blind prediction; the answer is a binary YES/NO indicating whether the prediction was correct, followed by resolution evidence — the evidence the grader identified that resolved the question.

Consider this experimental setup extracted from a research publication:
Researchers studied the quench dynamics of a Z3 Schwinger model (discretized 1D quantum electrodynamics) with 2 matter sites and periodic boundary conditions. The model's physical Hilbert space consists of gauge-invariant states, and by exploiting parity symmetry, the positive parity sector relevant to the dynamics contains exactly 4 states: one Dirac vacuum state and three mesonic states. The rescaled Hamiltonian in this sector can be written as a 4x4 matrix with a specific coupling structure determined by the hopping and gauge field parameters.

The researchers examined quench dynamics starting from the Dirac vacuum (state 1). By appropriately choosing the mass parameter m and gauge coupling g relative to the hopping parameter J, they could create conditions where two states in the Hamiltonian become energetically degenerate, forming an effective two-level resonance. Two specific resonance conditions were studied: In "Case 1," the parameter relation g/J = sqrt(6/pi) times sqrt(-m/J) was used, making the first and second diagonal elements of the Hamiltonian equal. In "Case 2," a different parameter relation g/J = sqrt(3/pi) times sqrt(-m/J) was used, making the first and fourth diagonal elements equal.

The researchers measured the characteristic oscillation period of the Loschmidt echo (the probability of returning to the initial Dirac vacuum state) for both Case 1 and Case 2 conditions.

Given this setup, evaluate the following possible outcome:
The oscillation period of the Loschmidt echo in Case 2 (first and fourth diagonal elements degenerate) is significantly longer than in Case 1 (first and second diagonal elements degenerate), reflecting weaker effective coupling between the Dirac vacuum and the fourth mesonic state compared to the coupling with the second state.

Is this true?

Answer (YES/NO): YES